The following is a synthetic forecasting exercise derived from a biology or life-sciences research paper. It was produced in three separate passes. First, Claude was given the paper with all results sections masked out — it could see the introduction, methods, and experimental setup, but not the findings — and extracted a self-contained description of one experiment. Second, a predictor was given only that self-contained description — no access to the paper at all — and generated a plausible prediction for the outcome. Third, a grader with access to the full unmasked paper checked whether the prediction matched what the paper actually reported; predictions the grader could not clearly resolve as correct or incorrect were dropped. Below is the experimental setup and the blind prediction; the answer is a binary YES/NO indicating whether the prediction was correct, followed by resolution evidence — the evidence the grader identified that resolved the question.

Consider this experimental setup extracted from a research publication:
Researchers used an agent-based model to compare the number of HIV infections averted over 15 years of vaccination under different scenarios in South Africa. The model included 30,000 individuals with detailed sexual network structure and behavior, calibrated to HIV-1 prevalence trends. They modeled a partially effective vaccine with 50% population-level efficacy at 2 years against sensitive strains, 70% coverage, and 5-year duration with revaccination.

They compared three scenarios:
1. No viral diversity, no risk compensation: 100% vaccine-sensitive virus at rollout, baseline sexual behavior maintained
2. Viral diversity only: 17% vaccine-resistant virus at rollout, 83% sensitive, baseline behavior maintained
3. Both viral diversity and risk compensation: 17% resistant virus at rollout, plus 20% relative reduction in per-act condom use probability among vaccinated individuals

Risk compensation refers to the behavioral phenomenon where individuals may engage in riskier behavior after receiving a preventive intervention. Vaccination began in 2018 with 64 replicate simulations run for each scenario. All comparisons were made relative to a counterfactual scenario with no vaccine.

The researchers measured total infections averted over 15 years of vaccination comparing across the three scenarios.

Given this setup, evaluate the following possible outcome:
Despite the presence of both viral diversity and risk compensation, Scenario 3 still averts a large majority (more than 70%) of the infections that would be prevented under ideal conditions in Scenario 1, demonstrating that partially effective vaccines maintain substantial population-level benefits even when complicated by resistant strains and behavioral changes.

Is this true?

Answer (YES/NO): NO